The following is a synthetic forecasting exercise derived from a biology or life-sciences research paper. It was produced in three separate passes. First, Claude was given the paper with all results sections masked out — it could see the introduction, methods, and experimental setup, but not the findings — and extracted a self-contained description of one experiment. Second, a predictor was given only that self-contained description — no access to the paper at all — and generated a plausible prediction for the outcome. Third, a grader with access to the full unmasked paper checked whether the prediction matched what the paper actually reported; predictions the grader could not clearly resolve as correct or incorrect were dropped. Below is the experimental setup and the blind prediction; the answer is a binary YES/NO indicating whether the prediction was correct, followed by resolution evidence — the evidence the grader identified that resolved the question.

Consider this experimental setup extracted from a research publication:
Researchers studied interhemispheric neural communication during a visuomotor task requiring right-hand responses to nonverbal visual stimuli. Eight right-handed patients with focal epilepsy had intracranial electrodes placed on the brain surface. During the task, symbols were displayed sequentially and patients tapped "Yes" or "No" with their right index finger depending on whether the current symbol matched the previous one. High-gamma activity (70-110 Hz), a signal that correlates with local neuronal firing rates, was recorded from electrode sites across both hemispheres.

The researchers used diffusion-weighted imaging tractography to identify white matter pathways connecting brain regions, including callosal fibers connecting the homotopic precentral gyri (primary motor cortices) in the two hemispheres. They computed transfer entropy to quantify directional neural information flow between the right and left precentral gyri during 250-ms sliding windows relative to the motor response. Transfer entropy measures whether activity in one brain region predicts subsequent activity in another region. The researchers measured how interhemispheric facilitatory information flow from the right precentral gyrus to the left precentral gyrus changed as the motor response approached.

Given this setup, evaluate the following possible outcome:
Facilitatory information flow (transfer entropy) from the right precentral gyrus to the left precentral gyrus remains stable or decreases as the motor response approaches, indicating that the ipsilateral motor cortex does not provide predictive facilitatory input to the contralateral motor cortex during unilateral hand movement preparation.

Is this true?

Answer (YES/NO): NO